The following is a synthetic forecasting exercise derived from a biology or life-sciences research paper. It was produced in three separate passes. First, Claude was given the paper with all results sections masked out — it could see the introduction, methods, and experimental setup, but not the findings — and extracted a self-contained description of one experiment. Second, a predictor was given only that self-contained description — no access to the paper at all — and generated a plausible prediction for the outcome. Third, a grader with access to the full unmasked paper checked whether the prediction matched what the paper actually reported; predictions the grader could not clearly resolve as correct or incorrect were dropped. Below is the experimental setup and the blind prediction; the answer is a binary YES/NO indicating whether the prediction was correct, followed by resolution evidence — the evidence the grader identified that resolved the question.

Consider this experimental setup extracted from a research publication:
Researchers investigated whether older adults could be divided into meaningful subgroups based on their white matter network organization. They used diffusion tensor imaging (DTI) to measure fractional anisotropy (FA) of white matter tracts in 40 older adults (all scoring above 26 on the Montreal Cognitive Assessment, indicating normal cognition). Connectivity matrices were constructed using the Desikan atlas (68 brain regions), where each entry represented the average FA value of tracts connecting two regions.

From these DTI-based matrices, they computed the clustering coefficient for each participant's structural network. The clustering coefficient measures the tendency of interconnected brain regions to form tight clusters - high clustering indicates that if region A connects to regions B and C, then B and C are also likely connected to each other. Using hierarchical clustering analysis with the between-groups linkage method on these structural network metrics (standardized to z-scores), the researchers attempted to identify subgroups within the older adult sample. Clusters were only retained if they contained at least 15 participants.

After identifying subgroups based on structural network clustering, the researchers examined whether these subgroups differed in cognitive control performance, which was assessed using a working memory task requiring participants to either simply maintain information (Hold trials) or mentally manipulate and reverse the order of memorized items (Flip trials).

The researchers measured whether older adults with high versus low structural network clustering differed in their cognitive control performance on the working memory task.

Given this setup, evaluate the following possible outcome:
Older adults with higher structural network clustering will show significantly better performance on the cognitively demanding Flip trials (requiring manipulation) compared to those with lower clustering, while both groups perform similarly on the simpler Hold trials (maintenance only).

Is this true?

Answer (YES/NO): NO